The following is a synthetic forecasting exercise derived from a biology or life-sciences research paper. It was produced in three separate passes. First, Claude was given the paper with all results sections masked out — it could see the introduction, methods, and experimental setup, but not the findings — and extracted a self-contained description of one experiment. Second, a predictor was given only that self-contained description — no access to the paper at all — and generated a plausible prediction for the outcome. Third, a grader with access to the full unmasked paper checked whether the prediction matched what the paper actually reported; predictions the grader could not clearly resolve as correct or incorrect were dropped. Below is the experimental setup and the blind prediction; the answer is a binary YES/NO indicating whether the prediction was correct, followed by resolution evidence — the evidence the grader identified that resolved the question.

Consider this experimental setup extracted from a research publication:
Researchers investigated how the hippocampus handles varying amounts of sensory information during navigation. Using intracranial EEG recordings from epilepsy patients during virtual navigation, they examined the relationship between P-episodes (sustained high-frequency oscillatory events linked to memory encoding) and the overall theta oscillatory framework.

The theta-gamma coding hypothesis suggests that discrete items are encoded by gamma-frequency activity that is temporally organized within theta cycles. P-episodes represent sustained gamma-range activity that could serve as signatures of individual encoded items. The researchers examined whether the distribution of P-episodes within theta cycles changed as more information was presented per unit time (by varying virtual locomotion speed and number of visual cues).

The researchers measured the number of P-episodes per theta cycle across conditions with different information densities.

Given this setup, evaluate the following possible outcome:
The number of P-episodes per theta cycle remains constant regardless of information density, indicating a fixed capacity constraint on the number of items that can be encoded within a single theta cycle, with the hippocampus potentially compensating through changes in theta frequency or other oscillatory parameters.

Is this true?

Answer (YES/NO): YES